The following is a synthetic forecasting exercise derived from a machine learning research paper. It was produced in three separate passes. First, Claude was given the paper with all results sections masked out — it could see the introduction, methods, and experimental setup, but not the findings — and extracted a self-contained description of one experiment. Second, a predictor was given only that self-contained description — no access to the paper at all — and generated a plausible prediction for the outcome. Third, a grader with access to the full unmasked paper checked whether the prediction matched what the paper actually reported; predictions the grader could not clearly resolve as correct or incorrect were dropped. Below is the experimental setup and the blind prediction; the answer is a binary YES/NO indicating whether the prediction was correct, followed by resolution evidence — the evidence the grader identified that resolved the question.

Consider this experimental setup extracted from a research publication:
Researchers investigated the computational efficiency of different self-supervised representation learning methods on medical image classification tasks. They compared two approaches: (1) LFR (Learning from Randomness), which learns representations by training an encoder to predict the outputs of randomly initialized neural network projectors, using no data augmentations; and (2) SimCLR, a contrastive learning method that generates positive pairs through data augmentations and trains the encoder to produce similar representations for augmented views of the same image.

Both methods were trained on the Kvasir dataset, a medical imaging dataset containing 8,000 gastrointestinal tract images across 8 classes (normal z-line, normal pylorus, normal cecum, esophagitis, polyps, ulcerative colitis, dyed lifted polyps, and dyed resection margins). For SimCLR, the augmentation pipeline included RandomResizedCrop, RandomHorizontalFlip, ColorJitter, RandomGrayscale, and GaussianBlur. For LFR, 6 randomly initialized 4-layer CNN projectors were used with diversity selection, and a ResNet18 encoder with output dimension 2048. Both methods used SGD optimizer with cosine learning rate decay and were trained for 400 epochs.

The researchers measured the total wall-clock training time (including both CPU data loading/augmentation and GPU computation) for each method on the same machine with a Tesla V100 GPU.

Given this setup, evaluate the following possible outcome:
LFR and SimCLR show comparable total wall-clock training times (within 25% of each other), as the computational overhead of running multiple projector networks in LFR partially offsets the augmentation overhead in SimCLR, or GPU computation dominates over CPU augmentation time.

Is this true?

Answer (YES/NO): NO